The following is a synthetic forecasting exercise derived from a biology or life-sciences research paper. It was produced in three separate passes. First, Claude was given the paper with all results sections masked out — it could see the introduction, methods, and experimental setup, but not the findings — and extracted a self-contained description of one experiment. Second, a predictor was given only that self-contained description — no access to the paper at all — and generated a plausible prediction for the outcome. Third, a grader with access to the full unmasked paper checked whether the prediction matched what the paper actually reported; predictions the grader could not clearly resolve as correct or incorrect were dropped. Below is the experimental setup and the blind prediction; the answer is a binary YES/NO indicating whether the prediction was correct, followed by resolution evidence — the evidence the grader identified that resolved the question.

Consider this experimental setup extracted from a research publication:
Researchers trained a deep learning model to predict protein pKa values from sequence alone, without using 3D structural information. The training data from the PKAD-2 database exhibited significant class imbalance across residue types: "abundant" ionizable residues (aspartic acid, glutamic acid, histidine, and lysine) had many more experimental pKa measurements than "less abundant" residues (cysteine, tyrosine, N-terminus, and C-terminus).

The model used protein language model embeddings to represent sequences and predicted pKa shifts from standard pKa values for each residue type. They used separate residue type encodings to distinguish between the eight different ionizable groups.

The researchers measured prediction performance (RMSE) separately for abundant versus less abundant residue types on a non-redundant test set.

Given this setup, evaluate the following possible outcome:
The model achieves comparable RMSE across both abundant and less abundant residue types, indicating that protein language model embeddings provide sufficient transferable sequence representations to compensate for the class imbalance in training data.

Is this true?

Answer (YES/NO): NO